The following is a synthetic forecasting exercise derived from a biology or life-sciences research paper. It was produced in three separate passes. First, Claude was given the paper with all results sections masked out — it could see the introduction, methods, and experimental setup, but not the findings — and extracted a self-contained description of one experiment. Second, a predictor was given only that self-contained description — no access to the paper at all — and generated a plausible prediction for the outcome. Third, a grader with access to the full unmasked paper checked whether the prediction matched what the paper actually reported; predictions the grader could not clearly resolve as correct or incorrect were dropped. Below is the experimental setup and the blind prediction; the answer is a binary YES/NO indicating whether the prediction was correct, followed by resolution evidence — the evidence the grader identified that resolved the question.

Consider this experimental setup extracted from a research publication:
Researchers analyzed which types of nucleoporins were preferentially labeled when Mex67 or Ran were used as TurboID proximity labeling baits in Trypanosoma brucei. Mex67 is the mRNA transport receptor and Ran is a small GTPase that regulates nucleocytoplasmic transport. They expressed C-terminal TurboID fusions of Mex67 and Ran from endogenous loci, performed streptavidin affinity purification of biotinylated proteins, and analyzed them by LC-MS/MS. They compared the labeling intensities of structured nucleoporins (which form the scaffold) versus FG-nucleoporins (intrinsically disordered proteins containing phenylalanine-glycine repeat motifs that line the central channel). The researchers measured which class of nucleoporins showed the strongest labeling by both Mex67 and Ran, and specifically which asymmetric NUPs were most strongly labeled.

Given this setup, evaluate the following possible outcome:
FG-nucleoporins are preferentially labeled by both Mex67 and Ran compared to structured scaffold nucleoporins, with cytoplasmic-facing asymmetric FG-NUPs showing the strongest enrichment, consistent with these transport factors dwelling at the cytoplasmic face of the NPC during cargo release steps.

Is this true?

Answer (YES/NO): NO